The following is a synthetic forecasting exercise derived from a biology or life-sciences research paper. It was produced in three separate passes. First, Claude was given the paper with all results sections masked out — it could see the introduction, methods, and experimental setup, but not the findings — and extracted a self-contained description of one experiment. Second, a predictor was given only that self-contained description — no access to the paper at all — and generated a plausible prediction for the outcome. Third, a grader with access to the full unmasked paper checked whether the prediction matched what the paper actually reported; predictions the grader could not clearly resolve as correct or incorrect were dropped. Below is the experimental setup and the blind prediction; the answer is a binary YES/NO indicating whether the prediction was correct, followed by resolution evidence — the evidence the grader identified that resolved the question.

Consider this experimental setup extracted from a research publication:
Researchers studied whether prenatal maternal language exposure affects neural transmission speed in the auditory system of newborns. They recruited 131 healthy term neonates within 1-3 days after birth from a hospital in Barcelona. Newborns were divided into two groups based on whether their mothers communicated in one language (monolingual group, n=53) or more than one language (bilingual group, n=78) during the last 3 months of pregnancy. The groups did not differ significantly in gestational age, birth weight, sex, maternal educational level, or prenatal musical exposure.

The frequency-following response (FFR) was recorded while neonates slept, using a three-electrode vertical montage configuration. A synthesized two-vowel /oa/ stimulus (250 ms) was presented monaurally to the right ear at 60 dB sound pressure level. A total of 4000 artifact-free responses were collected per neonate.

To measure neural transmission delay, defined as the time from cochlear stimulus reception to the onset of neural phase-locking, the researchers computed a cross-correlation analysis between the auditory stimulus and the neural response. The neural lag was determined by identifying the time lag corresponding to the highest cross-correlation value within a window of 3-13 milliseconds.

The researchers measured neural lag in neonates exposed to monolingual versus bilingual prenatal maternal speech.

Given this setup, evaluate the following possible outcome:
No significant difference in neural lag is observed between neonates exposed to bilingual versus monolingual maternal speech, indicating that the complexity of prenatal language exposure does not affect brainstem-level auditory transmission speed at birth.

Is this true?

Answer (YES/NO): YES